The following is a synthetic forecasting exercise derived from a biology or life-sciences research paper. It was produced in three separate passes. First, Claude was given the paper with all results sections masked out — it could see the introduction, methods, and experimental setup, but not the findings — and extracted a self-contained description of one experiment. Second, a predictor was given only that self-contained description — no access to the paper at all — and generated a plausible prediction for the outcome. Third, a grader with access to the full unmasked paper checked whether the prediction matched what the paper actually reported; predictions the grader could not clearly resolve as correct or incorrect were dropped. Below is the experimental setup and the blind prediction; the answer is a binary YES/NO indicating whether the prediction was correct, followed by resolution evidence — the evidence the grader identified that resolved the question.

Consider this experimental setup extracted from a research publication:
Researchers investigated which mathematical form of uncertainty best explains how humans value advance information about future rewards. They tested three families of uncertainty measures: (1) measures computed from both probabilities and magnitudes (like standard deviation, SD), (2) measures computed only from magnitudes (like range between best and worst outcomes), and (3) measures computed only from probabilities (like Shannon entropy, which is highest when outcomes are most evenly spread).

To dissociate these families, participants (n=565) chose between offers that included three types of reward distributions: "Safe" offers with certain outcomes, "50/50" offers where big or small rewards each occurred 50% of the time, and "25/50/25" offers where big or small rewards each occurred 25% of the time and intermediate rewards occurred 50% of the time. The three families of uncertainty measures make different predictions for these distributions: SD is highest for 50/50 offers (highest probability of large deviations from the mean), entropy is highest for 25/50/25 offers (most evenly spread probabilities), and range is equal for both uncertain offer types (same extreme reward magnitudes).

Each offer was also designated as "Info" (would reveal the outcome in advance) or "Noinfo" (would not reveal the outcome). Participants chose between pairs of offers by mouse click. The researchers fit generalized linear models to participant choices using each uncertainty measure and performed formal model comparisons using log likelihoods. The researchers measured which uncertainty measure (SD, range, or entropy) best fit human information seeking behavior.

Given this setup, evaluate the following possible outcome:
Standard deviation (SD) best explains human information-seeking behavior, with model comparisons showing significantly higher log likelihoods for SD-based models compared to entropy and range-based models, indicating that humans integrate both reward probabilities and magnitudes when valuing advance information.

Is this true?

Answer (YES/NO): YES